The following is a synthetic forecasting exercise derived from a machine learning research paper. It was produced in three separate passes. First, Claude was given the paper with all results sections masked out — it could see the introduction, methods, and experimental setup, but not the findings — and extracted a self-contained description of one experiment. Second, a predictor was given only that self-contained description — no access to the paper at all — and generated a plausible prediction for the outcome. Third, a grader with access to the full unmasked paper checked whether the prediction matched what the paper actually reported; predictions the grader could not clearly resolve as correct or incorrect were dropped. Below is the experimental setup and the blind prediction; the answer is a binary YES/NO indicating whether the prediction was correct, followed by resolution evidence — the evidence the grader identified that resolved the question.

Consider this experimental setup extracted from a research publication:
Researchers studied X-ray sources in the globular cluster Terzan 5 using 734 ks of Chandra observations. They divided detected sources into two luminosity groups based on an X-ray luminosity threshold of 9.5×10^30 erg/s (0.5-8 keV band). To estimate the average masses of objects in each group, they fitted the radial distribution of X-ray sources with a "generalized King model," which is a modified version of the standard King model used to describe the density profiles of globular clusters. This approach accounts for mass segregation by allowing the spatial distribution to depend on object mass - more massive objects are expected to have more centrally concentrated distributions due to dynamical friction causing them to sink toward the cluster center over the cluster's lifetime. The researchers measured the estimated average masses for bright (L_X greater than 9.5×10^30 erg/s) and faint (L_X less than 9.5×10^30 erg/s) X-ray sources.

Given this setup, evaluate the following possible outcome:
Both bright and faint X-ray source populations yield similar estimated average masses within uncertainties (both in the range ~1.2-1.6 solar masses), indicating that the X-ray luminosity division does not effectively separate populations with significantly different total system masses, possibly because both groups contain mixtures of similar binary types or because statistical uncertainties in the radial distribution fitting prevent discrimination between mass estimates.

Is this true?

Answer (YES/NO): NO